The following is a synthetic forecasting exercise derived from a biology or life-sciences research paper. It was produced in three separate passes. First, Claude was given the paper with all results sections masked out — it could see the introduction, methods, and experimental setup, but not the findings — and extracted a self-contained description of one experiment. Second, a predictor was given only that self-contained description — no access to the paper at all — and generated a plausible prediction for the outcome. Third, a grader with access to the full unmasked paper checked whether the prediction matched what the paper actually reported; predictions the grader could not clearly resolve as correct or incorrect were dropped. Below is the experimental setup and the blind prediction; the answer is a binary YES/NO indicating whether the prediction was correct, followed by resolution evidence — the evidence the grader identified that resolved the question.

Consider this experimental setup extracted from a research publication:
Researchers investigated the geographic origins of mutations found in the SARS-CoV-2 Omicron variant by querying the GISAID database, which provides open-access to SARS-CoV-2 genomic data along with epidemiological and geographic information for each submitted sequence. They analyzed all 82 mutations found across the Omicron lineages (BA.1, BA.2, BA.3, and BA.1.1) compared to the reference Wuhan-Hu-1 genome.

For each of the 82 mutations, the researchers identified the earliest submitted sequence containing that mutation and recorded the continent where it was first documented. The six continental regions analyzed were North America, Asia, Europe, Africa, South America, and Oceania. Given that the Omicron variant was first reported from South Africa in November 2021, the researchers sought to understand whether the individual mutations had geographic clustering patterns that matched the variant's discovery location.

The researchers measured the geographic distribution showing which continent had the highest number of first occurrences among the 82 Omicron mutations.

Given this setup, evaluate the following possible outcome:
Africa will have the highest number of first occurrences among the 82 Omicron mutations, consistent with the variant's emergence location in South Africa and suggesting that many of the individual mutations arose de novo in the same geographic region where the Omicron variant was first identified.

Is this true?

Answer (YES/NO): NO